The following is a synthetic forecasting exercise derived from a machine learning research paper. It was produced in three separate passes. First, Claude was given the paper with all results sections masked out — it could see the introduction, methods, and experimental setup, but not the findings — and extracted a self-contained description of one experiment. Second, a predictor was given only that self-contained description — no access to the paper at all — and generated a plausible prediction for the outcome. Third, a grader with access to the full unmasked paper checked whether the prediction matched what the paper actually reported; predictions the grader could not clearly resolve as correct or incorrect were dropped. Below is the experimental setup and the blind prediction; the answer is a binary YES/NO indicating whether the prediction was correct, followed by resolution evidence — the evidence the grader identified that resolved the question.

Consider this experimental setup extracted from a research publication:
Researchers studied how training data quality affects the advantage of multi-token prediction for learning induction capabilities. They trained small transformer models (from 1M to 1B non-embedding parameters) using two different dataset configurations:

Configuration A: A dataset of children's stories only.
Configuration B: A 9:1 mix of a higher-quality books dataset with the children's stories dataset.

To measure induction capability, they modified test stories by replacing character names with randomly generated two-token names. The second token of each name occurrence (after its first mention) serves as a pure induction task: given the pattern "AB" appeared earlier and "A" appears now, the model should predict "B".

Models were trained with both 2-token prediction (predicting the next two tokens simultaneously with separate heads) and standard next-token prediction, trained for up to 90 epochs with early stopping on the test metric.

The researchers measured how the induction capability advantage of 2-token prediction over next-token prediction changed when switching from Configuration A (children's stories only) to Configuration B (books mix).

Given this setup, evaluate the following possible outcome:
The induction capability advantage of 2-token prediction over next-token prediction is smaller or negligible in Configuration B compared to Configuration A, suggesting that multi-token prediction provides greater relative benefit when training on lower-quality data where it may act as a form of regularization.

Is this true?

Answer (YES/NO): YES